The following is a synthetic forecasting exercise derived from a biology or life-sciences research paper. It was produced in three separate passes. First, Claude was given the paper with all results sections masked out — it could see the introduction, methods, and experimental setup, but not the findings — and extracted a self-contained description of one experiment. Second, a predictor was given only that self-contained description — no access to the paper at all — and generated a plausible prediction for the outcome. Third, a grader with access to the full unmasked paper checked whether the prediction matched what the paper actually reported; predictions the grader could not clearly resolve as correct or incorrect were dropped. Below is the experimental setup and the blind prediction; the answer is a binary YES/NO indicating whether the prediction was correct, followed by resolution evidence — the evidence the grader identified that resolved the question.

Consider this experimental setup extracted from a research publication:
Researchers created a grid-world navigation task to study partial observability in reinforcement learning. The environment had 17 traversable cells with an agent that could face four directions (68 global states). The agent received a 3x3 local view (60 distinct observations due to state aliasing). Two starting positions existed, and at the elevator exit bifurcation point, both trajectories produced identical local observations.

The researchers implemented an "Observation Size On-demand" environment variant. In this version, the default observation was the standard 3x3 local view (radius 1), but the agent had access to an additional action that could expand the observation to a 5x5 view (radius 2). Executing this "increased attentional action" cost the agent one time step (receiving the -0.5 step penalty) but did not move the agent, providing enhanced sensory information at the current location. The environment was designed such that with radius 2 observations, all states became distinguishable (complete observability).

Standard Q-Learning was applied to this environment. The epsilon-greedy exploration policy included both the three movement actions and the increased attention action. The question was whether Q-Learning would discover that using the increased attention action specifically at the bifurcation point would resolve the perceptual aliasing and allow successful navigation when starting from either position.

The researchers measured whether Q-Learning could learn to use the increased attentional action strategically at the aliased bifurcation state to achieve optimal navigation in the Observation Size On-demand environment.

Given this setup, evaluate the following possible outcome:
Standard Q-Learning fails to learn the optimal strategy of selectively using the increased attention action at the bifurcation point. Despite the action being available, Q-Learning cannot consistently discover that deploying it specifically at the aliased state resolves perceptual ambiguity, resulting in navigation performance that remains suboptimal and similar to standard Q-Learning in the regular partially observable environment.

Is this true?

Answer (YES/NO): YES